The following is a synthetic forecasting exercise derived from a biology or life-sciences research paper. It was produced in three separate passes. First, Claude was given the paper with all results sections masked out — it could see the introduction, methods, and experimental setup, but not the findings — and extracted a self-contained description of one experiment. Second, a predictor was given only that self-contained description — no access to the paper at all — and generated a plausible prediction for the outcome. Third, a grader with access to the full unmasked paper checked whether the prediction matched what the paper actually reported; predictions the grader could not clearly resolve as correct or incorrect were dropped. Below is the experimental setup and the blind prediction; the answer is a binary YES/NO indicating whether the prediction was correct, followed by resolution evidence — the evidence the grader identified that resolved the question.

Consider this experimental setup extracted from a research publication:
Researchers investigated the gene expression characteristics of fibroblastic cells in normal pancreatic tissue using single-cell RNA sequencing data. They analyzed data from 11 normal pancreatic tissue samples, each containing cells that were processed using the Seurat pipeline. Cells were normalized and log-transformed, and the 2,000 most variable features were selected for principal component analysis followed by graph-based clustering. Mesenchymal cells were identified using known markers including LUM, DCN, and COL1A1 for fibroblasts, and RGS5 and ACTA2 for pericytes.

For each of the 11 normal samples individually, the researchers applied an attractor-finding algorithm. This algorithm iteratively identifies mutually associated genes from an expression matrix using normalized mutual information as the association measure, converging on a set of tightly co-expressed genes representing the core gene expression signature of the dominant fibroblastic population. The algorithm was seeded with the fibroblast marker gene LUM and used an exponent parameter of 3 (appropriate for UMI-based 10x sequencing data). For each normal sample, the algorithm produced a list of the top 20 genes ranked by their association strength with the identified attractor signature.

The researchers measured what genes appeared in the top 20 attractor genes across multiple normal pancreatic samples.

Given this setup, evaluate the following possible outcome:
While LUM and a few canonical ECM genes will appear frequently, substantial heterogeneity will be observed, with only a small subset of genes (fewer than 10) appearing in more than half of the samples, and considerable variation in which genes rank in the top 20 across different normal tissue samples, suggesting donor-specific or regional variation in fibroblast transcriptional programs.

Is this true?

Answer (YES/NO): NO